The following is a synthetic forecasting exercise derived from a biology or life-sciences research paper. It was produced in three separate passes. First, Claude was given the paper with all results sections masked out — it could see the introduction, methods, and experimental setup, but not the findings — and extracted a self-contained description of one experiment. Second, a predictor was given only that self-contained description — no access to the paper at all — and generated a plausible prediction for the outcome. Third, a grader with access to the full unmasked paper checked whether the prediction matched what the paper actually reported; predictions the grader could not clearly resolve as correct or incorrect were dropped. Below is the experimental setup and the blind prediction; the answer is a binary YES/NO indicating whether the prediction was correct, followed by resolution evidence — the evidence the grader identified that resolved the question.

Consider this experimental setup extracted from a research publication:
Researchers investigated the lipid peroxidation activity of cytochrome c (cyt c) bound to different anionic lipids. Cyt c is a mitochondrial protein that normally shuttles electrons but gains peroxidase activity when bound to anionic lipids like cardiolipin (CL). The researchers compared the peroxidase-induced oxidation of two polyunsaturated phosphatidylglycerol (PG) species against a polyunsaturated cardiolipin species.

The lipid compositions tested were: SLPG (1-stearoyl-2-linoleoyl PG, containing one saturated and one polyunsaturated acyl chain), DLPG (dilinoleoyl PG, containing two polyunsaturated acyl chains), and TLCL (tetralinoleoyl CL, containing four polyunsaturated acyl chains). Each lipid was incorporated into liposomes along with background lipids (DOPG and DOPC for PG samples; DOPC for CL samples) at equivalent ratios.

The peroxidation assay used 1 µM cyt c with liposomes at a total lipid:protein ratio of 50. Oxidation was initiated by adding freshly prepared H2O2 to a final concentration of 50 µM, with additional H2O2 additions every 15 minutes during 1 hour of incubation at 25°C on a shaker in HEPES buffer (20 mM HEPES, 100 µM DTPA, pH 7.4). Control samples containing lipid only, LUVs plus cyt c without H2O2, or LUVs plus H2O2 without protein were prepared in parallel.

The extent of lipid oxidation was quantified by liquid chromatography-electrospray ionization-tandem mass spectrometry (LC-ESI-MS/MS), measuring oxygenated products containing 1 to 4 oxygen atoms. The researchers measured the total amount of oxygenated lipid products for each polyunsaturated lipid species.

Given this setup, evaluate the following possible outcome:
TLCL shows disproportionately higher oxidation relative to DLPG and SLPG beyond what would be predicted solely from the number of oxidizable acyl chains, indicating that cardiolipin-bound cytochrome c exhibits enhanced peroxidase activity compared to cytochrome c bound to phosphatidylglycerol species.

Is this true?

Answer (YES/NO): YES